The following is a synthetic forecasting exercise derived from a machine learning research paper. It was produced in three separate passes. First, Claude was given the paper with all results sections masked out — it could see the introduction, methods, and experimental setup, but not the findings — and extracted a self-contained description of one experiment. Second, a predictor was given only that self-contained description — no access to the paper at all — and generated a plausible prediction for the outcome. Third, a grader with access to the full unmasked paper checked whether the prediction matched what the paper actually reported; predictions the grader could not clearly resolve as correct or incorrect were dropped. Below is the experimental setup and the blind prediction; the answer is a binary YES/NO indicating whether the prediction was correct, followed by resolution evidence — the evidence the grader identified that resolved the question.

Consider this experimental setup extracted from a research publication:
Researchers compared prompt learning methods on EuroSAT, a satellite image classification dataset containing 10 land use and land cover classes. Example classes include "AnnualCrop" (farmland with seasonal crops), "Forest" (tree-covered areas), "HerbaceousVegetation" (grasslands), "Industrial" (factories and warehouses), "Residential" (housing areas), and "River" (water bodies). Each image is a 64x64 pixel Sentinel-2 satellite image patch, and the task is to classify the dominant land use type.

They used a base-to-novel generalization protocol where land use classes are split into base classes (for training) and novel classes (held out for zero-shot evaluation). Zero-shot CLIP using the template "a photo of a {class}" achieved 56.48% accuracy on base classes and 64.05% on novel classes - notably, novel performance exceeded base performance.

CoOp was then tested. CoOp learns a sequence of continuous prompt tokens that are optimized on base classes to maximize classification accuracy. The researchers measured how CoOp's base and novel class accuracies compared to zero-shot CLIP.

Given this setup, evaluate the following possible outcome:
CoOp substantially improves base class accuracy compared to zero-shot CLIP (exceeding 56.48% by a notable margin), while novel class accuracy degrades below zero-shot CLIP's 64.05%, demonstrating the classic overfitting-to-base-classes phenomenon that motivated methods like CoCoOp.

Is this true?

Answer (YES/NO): YES